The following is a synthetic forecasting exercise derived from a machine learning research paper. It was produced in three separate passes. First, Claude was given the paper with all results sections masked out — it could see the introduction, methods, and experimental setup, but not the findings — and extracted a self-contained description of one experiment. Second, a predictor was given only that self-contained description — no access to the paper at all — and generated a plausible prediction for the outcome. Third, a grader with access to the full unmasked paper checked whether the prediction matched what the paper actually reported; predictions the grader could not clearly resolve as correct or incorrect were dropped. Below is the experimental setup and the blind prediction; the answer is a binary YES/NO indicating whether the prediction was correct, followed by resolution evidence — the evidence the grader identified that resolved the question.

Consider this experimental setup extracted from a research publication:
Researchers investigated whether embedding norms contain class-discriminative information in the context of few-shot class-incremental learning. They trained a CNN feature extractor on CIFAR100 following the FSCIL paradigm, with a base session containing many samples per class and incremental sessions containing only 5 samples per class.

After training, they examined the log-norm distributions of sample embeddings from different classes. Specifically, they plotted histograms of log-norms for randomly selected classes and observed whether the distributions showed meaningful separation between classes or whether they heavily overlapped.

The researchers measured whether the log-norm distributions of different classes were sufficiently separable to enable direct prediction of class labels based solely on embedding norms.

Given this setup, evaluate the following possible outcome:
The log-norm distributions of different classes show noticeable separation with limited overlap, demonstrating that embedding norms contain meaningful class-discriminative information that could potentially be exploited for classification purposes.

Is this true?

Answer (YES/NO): NO